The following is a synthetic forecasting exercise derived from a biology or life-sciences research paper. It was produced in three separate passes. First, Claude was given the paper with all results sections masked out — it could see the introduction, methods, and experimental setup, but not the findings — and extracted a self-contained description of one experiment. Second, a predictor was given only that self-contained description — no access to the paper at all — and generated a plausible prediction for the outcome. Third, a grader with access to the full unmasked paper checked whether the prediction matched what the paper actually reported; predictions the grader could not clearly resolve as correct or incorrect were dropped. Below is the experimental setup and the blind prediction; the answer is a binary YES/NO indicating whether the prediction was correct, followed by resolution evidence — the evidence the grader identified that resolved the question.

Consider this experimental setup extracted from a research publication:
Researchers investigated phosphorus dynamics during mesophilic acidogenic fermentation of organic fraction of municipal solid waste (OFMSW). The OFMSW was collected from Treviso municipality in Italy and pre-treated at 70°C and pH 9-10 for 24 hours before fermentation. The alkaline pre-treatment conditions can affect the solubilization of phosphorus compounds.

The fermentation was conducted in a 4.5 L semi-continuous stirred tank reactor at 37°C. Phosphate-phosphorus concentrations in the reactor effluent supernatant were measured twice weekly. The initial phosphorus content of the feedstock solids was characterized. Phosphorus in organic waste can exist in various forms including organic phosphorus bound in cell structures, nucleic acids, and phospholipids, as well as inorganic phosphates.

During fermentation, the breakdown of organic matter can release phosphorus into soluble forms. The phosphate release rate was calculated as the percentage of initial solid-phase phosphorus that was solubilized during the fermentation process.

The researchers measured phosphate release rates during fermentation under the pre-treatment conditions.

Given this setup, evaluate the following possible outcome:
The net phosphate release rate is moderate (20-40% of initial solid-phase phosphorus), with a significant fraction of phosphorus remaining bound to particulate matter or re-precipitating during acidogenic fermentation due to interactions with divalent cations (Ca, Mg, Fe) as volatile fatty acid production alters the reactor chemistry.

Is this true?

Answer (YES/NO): NO